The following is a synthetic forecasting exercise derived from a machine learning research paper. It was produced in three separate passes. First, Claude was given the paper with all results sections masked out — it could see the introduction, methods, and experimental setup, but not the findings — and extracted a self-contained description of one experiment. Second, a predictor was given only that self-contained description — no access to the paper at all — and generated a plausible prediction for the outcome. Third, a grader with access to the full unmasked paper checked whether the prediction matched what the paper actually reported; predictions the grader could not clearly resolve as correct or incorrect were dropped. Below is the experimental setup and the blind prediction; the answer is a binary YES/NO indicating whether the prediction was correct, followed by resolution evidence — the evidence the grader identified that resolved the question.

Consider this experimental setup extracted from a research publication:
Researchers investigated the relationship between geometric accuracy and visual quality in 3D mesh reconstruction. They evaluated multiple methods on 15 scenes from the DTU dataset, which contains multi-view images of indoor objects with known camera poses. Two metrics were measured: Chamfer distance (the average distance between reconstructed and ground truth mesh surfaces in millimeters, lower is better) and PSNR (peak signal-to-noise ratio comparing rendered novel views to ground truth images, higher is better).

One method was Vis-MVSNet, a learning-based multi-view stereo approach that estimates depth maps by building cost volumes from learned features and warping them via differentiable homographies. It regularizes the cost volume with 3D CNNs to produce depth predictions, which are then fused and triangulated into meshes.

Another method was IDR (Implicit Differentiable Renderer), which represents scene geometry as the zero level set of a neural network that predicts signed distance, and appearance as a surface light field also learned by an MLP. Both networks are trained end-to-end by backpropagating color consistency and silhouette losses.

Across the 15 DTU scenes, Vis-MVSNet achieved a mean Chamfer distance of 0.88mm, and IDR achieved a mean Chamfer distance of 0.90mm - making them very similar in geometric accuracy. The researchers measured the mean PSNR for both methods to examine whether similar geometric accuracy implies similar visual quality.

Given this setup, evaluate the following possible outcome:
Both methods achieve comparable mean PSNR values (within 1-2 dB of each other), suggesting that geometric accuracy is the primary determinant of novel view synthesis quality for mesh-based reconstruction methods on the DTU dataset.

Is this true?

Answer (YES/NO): NO